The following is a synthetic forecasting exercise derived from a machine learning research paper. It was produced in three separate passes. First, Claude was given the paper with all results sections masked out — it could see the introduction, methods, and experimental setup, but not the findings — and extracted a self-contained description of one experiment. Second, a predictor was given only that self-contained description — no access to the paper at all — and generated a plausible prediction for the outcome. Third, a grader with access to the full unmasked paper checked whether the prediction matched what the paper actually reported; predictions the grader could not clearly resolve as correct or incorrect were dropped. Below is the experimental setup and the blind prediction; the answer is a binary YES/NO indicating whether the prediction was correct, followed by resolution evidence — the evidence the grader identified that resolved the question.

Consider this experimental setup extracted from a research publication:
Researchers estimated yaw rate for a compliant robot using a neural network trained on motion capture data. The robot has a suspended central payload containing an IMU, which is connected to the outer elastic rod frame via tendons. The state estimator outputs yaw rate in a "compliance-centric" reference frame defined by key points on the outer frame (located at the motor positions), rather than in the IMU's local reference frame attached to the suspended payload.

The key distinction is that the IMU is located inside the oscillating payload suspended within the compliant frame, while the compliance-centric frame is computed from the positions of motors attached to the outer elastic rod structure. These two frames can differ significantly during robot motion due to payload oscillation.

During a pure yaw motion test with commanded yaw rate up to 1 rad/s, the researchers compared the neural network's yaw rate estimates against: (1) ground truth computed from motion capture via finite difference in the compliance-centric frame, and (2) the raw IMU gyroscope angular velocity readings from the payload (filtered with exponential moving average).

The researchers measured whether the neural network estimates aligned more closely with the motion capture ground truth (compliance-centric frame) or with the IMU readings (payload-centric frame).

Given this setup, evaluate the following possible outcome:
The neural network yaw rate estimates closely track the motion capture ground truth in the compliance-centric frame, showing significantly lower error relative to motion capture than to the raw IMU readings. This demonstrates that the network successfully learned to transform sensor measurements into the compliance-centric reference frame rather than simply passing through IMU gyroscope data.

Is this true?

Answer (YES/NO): NO